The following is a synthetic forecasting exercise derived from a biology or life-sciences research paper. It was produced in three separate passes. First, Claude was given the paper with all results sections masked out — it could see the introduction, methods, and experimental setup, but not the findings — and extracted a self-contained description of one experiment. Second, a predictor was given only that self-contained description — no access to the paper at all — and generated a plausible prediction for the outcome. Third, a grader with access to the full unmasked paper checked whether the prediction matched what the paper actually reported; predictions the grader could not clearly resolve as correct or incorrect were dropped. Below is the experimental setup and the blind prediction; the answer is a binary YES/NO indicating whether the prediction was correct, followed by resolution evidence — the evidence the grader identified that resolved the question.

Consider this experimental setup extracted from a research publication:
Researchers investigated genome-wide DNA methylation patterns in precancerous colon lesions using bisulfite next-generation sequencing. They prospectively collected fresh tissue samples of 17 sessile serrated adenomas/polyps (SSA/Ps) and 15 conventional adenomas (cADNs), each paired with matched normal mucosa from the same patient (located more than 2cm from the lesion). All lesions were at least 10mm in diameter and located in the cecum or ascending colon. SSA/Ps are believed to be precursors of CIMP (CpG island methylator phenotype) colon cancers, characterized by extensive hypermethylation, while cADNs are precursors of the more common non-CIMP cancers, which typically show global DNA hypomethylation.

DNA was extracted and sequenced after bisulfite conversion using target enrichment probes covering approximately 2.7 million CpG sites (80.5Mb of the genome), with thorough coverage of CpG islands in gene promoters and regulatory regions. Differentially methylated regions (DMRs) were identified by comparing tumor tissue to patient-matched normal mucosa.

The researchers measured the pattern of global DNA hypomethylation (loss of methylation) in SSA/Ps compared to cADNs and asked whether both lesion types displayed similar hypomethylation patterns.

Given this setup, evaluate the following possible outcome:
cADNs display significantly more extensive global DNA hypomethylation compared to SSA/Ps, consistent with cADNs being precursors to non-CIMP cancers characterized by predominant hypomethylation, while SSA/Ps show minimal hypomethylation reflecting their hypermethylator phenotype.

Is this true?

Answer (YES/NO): YES